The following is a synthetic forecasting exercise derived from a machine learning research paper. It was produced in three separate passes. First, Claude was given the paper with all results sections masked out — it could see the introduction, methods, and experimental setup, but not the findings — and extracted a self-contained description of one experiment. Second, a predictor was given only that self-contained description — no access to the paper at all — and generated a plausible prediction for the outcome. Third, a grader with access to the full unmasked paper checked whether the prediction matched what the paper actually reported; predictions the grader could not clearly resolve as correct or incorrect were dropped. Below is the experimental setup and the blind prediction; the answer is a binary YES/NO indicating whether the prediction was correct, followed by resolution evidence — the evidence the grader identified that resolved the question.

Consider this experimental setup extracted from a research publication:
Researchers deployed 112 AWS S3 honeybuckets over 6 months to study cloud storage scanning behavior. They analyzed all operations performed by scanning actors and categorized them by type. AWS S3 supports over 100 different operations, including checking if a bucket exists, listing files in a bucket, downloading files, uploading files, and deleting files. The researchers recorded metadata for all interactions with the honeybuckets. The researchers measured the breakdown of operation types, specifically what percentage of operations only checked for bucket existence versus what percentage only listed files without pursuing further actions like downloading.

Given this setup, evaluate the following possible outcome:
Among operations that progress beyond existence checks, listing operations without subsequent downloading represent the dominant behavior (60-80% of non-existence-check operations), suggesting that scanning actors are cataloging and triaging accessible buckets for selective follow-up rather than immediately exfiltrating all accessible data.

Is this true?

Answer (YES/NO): YES